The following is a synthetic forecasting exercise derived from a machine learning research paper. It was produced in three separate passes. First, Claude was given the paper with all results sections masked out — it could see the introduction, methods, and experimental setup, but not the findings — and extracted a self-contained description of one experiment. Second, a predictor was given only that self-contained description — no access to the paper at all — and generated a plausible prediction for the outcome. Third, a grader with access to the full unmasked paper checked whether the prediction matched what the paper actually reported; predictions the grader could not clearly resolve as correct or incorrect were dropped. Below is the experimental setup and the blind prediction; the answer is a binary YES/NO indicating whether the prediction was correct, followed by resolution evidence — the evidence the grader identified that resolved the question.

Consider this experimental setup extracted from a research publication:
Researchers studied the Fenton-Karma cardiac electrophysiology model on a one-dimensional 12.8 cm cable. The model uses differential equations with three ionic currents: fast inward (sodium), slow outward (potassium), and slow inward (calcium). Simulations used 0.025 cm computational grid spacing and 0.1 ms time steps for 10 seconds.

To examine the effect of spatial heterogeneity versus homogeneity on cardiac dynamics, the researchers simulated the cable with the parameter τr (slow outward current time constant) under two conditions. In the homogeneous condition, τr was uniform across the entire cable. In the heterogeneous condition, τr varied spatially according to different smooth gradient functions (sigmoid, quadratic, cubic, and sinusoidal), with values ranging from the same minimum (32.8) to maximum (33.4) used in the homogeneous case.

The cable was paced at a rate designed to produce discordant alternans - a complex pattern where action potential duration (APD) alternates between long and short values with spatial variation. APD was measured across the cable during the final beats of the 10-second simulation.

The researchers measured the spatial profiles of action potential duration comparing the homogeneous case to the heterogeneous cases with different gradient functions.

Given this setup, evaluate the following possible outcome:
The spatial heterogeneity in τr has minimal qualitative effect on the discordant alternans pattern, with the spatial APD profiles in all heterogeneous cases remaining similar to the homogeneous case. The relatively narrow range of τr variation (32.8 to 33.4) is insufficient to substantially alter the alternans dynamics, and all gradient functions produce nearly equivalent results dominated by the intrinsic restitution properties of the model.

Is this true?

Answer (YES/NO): NO